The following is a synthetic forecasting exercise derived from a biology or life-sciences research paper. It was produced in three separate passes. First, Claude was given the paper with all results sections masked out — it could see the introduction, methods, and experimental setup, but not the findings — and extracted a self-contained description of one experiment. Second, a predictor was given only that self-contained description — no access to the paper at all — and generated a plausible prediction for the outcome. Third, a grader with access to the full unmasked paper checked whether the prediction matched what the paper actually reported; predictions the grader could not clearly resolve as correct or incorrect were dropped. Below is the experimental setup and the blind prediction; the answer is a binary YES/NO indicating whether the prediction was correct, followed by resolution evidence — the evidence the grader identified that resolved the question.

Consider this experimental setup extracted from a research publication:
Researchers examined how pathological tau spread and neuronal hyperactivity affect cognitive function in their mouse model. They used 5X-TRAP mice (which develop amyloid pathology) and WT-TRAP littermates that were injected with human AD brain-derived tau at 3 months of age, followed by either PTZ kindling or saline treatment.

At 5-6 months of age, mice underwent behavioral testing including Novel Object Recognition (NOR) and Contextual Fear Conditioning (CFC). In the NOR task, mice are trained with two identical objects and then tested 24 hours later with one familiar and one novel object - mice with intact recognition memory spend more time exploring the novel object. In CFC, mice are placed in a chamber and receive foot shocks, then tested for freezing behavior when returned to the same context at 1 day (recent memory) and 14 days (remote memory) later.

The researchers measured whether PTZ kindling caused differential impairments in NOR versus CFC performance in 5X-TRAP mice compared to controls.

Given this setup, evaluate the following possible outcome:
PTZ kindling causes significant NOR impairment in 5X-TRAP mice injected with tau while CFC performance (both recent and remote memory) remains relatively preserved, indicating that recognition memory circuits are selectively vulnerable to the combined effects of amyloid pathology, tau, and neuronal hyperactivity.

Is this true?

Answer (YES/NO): YES